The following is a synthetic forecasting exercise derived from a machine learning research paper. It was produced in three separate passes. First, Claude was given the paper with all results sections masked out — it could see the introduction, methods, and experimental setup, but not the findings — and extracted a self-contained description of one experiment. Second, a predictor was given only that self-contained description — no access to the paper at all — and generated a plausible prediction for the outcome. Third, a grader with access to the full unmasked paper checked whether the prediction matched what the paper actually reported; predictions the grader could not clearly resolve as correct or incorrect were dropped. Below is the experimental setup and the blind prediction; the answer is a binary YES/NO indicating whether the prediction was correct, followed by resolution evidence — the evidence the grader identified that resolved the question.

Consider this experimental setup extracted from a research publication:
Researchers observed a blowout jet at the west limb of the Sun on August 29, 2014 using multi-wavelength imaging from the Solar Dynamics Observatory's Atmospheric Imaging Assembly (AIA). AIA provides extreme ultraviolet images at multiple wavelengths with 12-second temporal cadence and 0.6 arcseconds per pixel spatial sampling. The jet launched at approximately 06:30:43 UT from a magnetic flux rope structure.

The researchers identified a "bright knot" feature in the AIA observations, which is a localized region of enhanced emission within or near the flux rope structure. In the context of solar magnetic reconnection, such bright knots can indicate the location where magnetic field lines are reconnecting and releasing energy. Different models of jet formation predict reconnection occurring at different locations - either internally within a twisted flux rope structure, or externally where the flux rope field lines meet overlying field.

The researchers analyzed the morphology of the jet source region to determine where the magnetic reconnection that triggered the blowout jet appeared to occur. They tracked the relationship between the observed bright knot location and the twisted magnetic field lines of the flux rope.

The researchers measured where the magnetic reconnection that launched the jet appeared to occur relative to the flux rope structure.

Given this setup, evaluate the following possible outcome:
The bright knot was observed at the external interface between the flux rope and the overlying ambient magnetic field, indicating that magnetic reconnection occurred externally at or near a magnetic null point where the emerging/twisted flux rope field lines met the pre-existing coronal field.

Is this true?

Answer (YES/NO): NO